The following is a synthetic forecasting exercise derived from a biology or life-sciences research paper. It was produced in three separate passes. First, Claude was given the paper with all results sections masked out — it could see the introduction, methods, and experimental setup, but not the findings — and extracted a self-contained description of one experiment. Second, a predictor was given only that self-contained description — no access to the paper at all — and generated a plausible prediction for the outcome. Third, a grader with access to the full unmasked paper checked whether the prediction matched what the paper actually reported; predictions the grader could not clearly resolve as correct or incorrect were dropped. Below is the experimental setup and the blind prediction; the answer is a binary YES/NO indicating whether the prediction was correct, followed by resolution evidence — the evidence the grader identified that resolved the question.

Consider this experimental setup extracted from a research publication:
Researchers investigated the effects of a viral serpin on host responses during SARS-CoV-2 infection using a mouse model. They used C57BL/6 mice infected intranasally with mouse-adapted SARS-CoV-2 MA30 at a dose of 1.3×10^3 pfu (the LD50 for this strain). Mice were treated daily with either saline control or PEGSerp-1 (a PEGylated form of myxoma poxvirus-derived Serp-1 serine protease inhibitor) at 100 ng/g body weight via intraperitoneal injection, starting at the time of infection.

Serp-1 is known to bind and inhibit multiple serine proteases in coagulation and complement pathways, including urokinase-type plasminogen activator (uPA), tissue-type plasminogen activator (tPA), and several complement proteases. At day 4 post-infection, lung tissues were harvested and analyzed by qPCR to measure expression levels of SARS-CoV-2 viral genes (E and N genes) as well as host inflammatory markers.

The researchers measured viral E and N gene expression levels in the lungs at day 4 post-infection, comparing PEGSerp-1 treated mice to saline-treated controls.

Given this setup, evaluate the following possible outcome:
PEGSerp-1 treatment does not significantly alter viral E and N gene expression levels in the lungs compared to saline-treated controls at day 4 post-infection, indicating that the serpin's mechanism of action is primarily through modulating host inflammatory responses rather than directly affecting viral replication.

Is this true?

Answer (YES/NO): YES